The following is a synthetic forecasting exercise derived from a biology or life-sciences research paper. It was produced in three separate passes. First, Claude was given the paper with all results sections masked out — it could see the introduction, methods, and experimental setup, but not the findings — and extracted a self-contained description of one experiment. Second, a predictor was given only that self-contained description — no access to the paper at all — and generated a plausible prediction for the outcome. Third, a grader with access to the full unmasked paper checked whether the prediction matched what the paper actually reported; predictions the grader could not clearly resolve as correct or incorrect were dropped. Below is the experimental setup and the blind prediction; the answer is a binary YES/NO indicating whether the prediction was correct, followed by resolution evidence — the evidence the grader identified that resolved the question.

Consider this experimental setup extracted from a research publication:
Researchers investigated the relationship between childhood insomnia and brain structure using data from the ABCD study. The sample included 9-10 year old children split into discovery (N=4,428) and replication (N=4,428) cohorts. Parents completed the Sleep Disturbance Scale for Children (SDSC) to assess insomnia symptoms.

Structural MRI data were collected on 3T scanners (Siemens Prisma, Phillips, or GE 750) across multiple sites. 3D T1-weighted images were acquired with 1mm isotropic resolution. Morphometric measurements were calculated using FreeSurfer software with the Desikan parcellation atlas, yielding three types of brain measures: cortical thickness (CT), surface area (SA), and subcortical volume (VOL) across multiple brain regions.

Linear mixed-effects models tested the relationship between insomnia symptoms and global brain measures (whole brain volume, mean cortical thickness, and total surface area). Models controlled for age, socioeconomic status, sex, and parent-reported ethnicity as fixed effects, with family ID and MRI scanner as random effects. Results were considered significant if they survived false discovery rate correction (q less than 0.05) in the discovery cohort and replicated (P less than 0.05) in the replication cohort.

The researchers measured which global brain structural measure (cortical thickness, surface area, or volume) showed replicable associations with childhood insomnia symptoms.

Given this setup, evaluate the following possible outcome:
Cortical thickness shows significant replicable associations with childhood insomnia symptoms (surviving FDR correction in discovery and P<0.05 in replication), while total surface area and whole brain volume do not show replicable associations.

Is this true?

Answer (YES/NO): NO